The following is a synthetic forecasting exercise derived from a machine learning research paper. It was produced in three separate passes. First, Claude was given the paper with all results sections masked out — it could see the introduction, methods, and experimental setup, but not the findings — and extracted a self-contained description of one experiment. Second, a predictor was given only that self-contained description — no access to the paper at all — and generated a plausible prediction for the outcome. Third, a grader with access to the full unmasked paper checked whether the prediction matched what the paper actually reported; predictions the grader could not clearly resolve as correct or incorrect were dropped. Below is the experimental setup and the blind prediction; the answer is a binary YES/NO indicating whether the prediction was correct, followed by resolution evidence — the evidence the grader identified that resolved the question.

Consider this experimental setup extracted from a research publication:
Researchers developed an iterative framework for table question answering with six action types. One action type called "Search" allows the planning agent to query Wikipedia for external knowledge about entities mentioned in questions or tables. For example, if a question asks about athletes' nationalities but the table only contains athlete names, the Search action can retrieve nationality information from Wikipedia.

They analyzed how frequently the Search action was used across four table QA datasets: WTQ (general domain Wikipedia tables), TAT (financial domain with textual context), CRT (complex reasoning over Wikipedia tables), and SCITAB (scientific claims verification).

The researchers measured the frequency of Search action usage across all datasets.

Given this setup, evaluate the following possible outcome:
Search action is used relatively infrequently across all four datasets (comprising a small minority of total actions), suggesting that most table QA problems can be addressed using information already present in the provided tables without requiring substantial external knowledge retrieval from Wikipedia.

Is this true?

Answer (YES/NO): YES